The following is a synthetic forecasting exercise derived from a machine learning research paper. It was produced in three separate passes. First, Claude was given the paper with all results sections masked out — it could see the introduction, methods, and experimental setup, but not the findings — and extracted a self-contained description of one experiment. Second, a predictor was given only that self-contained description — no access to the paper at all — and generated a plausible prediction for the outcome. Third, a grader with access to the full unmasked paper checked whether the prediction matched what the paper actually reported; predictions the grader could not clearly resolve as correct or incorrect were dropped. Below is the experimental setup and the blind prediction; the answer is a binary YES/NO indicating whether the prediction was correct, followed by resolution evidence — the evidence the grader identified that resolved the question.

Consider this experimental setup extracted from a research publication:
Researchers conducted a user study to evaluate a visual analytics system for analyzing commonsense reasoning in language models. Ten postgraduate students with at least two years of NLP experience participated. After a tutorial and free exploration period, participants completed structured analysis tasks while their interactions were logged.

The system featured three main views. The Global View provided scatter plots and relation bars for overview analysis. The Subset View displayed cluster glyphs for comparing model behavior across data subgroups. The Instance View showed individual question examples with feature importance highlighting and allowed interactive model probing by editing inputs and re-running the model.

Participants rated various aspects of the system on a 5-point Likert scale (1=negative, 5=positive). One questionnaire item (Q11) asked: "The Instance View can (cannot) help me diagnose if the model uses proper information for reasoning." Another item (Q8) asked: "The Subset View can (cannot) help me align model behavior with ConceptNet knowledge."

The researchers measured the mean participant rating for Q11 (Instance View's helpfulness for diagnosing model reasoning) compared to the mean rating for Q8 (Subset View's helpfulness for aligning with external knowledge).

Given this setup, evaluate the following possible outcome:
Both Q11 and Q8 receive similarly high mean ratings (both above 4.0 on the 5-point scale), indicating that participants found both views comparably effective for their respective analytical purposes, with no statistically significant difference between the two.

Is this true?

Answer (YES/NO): NO